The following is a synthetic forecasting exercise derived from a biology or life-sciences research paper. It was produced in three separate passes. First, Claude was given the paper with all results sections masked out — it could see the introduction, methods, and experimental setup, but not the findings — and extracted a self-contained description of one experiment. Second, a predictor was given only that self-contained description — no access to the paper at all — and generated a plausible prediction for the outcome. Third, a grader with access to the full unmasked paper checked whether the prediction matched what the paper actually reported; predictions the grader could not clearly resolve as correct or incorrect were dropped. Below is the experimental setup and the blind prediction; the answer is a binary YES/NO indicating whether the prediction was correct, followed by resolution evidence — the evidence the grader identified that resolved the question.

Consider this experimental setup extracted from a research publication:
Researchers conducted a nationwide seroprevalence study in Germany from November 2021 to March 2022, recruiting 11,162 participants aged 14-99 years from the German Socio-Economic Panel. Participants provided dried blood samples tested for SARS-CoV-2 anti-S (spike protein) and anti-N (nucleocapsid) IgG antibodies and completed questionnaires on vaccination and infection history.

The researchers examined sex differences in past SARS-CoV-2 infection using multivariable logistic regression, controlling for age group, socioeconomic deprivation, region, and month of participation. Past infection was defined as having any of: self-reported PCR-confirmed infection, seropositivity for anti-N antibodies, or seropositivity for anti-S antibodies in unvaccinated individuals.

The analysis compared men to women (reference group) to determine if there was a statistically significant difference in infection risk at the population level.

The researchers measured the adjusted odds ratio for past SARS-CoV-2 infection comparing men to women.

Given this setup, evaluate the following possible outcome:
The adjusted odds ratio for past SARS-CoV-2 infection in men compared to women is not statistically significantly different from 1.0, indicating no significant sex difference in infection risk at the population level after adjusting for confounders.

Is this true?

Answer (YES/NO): YES